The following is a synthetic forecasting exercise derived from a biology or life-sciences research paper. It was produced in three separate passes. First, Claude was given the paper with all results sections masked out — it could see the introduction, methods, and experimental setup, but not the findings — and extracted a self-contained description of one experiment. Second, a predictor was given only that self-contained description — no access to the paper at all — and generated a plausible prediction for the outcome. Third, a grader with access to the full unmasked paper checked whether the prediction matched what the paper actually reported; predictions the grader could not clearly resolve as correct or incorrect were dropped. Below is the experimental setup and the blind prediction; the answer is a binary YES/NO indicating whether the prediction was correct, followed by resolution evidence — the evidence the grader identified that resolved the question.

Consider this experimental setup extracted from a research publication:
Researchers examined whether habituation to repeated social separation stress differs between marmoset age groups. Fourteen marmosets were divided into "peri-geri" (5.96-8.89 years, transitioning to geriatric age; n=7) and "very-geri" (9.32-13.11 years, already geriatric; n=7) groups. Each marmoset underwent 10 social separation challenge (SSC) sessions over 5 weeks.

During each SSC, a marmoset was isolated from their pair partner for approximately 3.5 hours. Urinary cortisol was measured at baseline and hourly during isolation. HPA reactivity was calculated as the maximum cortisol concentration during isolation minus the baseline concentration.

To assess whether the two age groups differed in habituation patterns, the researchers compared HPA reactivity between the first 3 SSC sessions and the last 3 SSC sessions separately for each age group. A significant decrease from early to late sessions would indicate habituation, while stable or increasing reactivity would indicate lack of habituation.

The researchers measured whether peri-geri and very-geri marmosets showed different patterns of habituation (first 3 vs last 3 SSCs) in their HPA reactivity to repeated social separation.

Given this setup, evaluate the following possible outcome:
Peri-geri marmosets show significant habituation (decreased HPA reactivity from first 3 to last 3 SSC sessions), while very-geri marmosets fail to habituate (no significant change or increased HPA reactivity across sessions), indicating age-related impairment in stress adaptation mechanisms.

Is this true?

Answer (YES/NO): NO